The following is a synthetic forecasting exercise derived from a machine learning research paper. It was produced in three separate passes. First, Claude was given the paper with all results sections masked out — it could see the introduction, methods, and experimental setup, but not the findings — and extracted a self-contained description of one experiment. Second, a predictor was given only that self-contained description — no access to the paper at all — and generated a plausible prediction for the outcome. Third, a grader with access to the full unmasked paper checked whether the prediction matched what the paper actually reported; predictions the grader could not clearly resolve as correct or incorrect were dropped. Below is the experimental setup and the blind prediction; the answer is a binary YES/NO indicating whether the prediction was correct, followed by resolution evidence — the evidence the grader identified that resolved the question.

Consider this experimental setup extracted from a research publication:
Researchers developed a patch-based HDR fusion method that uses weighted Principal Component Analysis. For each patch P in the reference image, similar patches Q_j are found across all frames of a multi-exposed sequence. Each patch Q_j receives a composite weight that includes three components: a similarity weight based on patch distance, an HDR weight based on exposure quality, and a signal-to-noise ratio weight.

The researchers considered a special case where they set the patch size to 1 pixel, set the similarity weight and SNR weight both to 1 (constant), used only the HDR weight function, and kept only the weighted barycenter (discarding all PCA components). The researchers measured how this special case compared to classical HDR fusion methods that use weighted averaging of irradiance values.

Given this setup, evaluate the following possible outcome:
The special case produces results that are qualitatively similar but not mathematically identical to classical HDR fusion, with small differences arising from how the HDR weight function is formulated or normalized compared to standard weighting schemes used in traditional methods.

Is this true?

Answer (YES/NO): NO